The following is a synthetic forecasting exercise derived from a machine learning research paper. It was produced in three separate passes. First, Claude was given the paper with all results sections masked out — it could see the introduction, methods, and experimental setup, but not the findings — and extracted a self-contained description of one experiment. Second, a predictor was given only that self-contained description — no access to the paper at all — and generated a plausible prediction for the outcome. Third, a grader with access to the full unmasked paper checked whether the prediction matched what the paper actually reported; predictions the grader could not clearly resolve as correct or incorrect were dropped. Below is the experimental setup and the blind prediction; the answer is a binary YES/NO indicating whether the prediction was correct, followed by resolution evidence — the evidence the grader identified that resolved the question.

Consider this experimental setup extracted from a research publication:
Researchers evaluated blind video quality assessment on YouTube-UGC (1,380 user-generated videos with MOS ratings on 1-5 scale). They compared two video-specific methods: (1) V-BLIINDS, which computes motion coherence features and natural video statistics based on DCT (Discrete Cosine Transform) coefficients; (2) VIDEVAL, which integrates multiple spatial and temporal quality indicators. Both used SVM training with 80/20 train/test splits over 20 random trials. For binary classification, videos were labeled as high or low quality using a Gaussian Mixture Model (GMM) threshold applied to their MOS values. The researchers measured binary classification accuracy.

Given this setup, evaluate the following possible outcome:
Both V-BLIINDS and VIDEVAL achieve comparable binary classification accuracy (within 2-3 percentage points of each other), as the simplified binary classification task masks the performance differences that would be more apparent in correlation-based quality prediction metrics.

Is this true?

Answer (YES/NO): NO